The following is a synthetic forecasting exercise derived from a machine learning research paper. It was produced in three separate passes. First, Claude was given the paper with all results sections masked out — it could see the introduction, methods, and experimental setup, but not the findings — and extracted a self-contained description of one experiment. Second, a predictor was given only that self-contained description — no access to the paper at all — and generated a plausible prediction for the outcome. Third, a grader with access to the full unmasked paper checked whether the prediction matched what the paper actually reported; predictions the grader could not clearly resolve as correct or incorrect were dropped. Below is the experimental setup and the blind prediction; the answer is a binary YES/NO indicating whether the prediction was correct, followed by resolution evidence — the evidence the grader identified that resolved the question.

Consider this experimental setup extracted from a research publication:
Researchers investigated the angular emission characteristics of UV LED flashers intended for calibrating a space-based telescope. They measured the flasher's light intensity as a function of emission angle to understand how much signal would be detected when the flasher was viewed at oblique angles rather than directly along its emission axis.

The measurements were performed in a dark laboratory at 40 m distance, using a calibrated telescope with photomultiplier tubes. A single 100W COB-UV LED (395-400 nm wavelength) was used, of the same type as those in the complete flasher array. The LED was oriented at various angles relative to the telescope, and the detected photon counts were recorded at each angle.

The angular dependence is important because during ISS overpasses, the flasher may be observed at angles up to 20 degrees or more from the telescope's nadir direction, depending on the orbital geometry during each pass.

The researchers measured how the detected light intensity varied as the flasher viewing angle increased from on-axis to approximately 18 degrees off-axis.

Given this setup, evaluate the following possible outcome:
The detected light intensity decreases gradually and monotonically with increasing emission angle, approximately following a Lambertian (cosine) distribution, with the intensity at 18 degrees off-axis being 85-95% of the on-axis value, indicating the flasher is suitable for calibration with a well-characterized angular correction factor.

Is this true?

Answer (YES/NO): YES